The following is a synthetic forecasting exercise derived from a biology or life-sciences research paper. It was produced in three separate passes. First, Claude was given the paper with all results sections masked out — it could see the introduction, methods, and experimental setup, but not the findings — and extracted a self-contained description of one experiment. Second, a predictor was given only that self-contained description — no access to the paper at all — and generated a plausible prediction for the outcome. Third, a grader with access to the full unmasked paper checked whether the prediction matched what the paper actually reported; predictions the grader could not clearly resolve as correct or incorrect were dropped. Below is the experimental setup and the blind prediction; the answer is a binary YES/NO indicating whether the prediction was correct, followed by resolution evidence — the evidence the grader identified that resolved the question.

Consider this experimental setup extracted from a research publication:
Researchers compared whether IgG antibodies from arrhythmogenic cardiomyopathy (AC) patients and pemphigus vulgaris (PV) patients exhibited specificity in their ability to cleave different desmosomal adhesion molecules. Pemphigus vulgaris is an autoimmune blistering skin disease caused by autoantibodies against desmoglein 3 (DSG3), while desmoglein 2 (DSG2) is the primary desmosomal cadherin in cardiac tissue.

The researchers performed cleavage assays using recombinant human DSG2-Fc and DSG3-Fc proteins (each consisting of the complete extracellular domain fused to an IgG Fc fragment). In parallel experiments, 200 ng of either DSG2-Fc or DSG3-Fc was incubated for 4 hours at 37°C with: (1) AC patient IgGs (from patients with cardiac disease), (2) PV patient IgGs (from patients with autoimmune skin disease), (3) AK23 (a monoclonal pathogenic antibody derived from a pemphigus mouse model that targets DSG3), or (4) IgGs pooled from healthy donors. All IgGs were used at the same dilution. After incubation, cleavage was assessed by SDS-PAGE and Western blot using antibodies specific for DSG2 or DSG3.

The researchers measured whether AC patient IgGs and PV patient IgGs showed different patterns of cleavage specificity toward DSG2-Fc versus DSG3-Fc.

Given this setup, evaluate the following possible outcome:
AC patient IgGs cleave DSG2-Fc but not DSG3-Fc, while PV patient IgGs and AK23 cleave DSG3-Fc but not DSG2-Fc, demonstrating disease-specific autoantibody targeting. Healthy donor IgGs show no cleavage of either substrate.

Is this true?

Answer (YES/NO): NO